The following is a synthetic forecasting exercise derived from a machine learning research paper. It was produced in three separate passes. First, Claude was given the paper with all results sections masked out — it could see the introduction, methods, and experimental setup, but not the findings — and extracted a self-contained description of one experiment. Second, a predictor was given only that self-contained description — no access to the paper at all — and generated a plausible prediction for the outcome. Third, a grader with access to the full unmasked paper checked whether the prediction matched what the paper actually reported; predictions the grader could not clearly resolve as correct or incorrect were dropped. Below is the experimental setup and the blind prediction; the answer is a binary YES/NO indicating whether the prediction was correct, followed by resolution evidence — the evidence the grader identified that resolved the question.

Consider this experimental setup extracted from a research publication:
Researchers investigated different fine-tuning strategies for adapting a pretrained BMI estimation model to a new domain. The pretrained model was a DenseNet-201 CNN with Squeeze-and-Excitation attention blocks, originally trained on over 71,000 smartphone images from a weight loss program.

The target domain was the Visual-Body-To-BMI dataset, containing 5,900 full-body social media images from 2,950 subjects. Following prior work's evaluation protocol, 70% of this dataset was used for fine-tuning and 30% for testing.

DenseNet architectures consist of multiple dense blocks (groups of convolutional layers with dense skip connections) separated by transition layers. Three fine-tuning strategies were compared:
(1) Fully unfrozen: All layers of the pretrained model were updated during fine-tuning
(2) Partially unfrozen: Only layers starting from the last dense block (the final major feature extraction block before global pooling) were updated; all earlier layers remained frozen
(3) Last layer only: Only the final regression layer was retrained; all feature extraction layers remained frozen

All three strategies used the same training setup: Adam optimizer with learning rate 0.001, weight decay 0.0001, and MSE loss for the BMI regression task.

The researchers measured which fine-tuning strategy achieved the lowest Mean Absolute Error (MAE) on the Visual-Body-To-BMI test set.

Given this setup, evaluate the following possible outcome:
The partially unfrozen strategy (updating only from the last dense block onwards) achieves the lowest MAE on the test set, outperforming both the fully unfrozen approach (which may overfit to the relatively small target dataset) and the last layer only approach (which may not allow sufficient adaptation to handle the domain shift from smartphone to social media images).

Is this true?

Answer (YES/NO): NO